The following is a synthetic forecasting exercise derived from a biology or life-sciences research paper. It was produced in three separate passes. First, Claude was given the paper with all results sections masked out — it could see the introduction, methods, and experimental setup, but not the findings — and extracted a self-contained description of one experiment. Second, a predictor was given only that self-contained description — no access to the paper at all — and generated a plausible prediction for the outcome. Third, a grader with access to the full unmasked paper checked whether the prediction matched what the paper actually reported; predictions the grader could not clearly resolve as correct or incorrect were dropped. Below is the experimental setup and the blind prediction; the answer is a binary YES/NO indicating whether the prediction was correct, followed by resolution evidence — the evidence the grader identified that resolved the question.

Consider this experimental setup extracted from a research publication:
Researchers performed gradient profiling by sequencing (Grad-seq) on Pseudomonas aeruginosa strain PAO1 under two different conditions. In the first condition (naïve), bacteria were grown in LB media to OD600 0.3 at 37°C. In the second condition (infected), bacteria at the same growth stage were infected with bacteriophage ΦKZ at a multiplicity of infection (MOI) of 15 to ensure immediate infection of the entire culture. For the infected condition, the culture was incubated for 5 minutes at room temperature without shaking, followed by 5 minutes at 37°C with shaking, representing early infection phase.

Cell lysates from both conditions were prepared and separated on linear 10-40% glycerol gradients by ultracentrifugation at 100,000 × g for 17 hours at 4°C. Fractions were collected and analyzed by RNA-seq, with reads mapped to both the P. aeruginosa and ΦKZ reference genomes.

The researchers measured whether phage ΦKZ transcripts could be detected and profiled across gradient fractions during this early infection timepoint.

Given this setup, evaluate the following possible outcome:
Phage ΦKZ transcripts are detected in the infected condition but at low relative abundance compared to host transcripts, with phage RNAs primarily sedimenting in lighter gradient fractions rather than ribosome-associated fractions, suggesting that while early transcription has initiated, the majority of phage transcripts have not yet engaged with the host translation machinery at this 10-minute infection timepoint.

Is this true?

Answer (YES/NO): NO